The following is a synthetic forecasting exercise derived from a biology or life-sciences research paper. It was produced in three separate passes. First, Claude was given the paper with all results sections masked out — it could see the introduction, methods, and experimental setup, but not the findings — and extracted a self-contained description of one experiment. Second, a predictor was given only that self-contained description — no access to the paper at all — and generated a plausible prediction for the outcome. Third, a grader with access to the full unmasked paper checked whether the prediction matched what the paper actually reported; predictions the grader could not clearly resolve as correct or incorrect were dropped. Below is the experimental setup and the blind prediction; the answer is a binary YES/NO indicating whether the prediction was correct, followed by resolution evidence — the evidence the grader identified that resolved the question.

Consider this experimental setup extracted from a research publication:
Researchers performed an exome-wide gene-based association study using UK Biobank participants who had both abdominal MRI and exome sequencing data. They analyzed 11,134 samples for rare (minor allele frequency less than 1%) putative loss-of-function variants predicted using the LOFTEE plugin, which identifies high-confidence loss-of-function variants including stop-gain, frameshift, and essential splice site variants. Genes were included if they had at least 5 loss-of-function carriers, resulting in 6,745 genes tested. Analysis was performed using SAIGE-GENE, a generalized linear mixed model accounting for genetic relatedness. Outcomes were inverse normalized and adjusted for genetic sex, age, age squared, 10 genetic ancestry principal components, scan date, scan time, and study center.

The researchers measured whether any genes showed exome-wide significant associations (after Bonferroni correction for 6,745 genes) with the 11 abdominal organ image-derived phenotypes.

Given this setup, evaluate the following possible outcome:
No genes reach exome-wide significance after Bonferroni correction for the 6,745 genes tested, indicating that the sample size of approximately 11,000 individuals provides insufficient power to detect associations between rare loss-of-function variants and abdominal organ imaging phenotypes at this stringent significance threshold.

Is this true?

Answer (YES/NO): YES